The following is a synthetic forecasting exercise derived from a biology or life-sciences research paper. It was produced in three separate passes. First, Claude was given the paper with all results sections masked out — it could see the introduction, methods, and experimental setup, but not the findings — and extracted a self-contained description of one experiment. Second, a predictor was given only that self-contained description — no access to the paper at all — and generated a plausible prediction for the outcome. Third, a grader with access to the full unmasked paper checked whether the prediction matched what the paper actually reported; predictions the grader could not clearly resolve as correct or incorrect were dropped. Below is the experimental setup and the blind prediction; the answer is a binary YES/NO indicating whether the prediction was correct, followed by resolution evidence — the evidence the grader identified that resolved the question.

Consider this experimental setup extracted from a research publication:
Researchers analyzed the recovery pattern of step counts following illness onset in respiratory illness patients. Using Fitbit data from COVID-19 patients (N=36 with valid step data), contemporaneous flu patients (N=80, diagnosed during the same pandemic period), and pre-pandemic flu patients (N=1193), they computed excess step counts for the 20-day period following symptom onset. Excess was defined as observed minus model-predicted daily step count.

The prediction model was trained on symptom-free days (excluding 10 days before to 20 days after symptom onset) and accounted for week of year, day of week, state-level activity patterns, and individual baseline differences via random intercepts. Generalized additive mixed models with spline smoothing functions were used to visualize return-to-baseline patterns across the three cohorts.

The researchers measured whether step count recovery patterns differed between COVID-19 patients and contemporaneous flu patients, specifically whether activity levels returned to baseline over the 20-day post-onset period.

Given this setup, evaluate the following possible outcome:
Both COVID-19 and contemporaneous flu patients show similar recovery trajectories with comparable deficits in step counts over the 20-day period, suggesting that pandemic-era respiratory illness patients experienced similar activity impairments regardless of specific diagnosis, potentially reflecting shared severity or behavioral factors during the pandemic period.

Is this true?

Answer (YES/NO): NO